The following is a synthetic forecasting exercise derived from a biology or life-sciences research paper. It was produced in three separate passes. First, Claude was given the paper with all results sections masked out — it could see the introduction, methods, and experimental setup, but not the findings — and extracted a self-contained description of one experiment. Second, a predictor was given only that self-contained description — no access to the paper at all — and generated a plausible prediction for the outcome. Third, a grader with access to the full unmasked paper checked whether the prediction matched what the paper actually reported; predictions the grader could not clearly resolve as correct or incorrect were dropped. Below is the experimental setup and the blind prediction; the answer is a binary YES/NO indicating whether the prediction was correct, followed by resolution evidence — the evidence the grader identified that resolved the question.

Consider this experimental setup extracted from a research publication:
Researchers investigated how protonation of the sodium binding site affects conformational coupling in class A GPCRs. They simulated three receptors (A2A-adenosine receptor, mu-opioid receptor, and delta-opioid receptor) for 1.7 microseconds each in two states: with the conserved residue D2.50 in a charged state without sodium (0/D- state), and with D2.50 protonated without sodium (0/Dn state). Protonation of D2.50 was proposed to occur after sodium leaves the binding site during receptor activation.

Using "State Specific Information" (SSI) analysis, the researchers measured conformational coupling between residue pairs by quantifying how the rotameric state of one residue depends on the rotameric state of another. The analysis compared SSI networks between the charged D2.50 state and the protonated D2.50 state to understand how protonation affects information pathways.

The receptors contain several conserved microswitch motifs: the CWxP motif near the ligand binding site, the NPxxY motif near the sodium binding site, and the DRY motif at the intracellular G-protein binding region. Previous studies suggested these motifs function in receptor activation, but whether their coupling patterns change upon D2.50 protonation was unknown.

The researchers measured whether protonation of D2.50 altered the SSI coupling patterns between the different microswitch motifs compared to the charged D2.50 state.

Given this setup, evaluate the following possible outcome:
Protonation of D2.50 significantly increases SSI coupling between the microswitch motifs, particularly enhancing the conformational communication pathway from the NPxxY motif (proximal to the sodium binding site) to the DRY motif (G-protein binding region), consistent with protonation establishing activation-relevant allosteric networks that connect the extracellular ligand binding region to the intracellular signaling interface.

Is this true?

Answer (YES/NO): YES